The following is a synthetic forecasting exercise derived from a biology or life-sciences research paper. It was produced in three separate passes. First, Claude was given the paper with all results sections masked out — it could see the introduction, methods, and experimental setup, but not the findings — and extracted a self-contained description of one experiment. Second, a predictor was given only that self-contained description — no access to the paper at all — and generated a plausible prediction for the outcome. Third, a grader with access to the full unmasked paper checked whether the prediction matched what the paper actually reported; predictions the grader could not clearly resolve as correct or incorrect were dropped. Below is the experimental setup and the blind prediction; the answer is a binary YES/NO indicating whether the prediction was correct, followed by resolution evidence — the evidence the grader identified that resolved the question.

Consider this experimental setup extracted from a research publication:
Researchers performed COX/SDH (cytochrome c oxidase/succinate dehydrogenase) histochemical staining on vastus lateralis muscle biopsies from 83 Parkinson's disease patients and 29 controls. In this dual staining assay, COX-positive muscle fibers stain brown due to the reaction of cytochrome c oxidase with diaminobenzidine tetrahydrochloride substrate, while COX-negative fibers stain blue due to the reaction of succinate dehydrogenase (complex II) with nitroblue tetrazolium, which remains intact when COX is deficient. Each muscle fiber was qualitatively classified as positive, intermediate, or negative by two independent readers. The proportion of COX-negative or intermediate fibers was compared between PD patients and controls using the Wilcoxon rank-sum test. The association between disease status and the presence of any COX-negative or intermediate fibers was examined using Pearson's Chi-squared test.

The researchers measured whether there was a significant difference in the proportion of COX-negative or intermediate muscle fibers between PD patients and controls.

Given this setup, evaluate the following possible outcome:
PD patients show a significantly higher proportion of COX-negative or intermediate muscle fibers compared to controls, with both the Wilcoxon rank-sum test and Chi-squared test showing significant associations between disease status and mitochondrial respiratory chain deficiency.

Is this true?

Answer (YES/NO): NO